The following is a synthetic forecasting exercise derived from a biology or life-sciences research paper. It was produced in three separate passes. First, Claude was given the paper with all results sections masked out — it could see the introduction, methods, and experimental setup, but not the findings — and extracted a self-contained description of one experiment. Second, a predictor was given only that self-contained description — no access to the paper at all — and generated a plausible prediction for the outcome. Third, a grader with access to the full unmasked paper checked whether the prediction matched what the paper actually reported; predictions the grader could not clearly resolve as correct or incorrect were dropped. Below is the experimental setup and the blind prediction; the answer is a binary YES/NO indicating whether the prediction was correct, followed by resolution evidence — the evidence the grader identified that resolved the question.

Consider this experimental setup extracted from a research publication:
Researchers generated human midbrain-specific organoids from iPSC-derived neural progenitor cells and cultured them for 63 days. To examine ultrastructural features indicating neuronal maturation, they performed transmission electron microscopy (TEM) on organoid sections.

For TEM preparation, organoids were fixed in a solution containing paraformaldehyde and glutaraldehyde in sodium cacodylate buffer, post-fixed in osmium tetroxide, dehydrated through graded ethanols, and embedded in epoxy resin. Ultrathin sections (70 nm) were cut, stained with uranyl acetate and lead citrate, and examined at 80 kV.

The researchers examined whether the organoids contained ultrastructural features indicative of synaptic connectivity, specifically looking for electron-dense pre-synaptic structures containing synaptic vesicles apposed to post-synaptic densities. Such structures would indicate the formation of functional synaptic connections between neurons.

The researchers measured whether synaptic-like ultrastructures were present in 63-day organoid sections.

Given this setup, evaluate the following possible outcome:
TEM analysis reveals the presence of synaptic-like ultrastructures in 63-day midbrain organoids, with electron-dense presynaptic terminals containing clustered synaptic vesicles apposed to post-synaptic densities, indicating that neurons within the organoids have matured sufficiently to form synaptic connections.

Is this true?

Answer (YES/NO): YES